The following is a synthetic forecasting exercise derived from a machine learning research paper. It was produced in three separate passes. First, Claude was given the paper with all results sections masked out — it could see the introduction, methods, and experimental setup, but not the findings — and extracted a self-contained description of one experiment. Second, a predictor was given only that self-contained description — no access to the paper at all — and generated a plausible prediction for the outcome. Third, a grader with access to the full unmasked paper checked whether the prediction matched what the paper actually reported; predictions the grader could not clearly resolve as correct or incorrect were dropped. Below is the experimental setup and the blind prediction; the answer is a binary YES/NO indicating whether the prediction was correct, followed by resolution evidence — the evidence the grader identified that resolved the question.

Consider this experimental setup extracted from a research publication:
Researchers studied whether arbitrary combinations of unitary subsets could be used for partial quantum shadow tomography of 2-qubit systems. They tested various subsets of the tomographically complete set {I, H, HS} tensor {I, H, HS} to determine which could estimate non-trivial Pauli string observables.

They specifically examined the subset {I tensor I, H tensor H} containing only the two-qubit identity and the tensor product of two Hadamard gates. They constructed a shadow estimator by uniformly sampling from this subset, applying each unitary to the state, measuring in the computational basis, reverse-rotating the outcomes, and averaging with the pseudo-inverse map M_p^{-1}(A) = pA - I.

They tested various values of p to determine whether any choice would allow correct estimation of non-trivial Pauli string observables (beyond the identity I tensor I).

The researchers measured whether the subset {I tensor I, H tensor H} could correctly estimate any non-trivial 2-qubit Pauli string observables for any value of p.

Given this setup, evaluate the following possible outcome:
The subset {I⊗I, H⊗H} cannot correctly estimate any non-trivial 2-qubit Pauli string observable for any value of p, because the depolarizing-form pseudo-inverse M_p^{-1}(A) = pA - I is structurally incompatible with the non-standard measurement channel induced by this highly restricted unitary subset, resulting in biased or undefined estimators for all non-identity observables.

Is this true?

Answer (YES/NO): YES